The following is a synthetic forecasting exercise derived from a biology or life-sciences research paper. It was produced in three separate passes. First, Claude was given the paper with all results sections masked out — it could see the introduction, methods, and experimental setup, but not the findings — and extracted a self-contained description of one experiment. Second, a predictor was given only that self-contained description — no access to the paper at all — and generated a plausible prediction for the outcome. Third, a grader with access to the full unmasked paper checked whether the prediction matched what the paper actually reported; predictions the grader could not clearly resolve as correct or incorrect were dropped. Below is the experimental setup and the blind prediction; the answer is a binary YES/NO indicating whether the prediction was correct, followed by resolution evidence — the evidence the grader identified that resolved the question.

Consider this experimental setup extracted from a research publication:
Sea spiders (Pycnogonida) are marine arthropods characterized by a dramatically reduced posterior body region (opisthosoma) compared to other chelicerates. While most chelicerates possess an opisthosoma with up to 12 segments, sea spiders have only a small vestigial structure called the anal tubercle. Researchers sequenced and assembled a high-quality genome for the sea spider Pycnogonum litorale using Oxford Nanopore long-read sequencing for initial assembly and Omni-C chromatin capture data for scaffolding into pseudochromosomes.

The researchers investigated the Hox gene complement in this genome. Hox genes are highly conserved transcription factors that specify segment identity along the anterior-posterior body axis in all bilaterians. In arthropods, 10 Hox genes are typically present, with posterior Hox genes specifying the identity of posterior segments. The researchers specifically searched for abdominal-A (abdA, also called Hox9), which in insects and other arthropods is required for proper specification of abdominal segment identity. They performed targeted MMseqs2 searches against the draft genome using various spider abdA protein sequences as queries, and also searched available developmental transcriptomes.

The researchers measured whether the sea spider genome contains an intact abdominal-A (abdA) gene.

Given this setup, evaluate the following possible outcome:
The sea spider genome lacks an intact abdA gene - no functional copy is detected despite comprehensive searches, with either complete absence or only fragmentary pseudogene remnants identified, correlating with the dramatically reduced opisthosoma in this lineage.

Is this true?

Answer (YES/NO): YES